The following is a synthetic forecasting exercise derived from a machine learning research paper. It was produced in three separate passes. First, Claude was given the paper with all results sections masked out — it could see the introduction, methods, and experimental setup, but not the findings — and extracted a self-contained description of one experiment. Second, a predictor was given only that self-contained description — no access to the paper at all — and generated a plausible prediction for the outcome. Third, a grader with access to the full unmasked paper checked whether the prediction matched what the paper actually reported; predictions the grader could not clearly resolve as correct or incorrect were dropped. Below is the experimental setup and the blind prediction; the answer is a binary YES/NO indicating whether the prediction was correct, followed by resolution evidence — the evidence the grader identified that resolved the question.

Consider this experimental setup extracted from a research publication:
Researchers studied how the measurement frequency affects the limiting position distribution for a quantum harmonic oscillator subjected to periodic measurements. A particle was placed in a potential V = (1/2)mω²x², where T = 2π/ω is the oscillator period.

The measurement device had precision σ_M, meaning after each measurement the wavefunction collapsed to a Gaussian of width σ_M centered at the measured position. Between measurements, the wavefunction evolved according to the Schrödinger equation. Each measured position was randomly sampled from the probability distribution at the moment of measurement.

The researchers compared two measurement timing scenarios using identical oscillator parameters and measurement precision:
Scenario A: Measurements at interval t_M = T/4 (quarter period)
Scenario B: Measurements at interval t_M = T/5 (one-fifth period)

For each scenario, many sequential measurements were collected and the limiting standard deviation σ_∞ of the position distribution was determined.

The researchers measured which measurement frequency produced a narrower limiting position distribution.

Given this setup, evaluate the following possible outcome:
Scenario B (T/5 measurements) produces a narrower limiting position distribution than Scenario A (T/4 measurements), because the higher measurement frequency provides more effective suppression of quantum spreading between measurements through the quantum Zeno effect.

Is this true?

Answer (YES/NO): NO